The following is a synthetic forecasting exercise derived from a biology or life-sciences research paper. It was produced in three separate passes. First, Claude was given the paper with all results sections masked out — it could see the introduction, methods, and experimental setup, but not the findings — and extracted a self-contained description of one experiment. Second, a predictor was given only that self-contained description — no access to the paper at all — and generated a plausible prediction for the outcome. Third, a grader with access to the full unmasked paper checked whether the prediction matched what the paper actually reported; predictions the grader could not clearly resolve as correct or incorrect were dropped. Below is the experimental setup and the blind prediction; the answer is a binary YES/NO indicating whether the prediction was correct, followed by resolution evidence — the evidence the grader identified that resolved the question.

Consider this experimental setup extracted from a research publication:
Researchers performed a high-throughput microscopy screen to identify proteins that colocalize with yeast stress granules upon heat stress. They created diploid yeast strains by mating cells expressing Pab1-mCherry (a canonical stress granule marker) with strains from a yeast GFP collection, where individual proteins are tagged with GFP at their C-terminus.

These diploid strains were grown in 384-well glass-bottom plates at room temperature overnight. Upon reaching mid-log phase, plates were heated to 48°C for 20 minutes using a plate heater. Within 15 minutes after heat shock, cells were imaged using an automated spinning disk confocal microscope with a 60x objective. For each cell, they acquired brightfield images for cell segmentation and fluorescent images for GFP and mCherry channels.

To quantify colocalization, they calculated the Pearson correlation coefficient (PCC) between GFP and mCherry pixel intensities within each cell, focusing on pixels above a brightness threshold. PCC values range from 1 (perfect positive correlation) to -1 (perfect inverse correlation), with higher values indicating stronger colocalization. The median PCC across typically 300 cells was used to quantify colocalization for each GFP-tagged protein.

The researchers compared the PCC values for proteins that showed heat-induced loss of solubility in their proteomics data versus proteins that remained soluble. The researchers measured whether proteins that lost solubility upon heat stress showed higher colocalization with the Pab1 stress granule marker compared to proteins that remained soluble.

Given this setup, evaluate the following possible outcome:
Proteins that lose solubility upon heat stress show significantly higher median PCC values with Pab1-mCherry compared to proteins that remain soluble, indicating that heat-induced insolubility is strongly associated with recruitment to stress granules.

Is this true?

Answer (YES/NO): YES